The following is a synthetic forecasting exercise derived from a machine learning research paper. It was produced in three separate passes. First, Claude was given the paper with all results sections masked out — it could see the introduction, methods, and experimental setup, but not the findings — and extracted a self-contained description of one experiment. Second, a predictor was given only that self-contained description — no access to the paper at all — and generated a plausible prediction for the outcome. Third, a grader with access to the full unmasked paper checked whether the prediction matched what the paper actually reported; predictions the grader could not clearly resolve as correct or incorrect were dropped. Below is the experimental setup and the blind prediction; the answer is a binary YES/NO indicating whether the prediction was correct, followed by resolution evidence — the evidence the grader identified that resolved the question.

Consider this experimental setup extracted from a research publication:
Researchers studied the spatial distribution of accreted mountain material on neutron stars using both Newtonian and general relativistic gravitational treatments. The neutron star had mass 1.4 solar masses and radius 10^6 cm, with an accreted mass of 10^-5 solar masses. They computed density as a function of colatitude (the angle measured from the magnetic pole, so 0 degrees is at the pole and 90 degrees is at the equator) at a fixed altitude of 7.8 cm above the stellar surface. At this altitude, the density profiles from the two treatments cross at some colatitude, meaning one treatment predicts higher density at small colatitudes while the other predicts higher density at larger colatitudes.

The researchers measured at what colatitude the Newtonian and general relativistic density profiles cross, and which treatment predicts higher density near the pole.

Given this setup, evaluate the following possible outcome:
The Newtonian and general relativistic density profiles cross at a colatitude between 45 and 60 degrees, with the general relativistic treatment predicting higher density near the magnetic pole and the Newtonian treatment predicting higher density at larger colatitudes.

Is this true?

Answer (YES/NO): NO